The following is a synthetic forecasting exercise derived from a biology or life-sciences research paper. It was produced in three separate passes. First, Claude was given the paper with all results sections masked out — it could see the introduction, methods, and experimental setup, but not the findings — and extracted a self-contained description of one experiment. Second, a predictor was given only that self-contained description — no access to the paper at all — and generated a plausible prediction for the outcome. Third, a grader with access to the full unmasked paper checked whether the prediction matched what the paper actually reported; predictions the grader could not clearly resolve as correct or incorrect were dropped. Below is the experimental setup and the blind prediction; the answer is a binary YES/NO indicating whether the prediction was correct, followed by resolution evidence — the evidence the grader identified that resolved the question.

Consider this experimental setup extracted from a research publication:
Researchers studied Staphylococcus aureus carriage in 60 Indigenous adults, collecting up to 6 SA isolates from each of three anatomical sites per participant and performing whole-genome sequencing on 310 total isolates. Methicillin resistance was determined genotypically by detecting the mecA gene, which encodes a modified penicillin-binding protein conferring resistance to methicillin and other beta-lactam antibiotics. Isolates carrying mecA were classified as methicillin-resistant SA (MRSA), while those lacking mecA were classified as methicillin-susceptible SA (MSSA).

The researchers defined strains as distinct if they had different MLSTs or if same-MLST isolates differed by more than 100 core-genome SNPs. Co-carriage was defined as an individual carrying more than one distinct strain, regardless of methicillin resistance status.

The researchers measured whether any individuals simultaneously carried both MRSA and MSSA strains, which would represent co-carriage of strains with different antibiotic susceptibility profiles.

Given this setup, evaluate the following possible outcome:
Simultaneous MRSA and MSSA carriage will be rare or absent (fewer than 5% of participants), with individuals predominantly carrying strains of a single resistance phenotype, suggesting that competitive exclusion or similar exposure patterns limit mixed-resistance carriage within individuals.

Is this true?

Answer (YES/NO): NO